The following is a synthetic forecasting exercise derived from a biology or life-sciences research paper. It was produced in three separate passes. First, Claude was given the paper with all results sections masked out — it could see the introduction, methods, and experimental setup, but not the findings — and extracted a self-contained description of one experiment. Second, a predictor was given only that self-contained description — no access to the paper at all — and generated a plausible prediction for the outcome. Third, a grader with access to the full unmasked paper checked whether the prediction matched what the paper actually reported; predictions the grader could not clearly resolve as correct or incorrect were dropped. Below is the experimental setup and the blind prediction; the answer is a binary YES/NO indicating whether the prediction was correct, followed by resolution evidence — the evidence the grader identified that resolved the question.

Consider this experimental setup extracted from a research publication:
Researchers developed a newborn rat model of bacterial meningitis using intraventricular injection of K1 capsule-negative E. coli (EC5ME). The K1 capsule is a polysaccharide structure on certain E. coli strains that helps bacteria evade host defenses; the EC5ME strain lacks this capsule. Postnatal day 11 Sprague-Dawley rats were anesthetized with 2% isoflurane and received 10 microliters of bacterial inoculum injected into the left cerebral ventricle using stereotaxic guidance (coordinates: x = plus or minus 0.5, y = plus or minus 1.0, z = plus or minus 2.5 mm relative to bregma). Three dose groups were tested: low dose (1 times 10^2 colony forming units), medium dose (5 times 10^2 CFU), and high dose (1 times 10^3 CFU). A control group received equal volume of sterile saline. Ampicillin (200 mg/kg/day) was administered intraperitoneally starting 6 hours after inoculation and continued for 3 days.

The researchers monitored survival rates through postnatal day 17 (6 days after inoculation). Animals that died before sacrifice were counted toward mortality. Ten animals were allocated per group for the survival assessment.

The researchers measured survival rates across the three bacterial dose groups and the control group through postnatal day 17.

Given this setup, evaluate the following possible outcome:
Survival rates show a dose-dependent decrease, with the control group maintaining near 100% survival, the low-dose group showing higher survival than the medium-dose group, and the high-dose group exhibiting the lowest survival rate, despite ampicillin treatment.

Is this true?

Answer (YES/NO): NO